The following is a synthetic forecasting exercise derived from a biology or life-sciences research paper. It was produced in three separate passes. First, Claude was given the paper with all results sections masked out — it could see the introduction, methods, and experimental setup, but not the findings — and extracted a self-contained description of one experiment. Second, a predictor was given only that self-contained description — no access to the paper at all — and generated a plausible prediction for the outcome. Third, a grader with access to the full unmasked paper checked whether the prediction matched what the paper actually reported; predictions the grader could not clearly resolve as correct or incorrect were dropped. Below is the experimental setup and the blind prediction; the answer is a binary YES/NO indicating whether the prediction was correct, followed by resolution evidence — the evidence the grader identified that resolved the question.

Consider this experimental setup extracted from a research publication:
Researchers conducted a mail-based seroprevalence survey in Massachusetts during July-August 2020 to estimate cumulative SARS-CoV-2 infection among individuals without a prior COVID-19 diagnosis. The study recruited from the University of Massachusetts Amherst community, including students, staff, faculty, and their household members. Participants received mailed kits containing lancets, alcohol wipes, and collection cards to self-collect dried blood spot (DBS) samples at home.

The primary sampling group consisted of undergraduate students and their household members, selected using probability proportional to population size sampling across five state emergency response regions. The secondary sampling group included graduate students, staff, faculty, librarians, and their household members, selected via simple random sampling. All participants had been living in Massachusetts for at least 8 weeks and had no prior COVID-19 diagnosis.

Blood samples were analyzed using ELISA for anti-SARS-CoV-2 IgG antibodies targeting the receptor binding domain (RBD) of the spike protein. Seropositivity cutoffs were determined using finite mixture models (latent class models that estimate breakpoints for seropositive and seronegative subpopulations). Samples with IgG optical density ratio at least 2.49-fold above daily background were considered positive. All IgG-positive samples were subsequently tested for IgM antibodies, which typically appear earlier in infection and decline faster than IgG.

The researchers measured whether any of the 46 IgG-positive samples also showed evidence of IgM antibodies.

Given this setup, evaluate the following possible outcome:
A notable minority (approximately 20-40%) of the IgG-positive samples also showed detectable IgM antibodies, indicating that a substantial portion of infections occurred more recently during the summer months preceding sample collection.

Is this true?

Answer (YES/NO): NO